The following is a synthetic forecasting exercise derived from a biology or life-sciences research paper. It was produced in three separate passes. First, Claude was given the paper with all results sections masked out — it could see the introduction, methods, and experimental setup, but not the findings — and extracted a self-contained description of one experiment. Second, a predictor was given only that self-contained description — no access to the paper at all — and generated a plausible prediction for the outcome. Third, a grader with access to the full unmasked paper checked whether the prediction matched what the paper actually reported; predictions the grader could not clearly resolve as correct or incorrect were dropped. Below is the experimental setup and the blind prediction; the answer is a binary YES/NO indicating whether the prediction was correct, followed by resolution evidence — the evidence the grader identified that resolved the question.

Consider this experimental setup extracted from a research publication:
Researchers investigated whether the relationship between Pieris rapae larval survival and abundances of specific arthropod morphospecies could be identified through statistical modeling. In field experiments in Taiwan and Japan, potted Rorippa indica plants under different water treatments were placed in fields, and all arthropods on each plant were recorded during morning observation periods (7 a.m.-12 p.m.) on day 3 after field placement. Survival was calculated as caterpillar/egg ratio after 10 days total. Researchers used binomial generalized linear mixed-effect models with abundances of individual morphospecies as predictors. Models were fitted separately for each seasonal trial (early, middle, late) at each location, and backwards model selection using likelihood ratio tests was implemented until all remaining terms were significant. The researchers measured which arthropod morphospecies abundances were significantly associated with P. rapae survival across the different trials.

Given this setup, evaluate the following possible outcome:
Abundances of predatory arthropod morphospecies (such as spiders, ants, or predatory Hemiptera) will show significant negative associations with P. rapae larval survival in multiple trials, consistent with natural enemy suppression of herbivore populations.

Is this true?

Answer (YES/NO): NO